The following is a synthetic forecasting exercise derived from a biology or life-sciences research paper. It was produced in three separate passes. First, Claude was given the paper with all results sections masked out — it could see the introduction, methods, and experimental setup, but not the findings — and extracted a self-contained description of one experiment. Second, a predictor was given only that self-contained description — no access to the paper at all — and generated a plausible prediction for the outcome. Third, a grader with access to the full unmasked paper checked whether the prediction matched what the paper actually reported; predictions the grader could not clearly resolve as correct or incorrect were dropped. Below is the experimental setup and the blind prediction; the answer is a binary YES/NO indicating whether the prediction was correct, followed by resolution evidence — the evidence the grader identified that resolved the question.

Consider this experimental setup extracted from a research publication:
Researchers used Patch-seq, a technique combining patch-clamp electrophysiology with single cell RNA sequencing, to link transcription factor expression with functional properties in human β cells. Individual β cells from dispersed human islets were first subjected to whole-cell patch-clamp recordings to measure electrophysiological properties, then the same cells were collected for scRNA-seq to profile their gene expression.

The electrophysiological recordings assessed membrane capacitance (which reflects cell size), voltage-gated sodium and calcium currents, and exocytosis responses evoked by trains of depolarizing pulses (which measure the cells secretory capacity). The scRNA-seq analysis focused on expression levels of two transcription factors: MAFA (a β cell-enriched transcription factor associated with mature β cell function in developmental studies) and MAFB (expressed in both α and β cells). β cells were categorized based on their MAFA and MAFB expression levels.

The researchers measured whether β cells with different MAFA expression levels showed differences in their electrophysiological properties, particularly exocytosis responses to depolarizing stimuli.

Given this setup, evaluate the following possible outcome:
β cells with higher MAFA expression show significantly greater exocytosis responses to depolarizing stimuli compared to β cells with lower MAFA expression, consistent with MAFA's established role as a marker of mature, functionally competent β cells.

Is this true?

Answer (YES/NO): NO